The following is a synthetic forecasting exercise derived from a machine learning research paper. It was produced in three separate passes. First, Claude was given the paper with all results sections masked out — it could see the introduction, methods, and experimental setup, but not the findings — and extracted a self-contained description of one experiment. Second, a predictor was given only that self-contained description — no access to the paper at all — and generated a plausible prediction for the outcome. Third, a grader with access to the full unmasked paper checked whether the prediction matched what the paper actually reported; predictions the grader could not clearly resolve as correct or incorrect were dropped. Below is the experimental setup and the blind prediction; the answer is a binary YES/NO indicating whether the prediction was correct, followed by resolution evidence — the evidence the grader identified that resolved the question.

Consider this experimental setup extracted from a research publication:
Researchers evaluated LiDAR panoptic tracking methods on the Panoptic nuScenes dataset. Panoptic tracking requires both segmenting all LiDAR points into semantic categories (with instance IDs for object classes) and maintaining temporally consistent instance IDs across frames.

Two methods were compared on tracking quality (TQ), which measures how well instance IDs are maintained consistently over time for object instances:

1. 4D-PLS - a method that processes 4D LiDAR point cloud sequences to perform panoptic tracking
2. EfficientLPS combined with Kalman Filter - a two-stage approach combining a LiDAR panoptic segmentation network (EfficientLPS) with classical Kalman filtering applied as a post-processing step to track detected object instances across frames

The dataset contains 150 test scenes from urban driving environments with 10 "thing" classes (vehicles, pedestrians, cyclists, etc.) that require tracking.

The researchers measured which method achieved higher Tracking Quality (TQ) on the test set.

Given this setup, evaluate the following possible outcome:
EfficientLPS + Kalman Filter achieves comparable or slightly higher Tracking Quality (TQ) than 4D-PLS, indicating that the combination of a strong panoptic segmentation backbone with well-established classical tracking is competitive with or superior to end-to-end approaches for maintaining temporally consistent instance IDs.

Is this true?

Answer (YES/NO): YES